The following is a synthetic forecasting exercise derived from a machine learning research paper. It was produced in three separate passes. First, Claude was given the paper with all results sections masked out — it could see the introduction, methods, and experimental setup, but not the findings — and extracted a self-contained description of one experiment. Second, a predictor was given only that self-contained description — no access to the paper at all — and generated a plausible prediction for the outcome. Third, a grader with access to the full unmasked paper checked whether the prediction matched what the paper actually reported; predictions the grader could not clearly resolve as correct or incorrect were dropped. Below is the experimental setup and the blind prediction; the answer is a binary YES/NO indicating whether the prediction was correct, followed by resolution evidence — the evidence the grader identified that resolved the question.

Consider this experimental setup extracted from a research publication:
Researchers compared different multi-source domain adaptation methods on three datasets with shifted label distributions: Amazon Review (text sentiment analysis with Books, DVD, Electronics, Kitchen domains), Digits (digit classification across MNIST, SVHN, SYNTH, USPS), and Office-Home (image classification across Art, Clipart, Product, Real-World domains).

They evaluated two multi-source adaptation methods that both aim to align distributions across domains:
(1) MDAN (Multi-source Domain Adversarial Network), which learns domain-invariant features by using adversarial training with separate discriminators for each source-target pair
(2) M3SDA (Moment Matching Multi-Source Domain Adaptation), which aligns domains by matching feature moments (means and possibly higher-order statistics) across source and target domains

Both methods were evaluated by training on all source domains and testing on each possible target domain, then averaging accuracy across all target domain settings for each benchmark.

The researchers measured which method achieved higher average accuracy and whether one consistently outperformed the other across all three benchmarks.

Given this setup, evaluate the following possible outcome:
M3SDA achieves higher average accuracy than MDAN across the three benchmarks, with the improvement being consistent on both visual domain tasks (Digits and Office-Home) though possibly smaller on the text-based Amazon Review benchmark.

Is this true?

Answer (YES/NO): NO